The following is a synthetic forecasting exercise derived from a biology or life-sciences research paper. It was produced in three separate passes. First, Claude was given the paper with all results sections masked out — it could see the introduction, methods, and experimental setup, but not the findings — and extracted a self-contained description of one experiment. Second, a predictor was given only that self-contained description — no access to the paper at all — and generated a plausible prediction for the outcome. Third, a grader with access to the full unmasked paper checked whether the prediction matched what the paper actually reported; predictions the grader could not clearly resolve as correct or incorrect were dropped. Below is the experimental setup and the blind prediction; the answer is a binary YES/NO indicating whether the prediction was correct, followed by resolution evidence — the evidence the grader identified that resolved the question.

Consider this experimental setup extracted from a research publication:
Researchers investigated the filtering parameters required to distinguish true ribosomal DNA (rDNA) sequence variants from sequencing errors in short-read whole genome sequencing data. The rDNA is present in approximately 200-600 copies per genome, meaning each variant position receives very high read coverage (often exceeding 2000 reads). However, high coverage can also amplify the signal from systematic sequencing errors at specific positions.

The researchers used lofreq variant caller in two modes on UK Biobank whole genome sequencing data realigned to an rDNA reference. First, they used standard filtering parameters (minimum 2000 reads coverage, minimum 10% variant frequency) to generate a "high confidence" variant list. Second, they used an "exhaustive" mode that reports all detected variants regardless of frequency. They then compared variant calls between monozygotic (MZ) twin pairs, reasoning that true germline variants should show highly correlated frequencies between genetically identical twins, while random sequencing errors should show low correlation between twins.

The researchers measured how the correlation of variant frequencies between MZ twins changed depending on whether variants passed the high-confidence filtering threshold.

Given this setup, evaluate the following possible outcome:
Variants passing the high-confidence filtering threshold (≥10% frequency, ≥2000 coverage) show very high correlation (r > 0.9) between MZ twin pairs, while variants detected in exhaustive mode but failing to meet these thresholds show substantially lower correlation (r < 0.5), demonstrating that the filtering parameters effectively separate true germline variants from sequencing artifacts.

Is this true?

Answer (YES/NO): NO